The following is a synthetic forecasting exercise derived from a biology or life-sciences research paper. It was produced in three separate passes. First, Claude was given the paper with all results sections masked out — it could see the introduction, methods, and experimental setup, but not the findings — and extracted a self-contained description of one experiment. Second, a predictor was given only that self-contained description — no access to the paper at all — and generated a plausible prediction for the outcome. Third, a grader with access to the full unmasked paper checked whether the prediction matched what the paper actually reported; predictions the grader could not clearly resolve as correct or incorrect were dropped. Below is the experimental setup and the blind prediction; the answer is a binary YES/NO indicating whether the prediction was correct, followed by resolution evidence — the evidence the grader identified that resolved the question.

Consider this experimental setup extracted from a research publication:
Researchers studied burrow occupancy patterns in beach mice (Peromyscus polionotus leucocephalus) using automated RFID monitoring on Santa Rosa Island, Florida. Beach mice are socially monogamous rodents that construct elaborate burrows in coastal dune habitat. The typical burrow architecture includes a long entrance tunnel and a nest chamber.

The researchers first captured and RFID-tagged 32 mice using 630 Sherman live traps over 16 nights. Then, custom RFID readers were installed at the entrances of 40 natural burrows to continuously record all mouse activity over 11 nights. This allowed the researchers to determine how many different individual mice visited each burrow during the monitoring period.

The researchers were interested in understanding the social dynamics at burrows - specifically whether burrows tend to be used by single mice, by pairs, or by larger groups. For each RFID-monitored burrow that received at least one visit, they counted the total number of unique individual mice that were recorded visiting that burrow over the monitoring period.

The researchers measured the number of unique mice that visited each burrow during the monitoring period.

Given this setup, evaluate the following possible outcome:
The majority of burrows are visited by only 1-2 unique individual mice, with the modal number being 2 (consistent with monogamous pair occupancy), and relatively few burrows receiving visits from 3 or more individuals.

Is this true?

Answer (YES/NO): NO